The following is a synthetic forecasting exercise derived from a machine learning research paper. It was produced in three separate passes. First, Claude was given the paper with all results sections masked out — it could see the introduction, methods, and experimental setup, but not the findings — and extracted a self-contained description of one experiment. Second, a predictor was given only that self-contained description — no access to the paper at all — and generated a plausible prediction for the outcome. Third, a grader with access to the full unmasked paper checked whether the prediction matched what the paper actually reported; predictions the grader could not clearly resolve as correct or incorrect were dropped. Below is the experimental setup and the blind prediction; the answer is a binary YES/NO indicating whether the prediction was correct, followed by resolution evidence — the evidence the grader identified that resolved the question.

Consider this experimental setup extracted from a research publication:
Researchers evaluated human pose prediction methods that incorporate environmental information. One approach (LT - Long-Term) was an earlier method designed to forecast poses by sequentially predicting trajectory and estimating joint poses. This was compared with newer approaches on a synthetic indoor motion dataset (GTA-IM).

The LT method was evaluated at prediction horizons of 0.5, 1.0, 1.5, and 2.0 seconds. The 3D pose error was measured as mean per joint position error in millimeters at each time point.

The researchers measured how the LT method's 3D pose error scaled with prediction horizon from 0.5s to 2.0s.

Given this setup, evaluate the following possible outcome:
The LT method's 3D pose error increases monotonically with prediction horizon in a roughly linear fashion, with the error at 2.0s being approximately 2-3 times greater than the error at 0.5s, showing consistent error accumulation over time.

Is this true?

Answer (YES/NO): NO